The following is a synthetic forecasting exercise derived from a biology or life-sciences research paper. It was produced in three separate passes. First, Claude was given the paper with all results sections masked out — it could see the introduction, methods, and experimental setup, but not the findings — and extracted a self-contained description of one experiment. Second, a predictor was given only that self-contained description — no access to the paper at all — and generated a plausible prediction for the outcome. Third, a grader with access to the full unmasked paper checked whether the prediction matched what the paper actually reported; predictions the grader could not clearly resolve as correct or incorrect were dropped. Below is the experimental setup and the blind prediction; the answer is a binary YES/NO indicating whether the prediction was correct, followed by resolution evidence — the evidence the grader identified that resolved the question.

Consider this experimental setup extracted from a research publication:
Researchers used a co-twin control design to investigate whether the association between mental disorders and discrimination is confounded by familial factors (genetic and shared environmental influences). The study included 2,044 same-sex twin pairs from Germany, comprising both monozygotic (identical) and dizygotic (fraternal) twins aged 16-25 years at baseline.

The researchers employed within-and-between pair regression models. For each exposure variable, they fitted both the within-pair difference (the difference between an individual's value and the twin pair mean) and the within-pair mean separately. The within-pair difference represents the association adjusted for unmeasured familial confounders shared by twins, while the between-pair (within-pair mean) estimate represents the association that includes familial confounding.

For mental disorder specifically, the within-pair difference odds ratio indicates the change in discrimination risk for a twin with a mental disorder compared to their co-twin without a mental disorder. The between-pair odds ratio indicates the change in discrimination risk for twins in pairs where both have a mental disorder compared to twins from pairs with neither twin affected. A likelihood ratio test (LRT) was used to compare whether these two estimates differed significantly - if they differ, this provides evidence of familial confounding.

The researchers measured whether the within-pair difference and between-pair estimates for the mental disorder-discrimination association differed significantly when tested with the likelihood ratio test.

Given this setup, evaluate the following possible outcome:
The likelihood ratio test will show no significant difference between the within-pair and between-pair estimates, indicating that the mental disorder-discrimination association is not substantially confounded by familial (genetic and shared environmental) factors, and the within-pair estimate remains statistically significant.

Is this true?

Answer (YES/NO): NO